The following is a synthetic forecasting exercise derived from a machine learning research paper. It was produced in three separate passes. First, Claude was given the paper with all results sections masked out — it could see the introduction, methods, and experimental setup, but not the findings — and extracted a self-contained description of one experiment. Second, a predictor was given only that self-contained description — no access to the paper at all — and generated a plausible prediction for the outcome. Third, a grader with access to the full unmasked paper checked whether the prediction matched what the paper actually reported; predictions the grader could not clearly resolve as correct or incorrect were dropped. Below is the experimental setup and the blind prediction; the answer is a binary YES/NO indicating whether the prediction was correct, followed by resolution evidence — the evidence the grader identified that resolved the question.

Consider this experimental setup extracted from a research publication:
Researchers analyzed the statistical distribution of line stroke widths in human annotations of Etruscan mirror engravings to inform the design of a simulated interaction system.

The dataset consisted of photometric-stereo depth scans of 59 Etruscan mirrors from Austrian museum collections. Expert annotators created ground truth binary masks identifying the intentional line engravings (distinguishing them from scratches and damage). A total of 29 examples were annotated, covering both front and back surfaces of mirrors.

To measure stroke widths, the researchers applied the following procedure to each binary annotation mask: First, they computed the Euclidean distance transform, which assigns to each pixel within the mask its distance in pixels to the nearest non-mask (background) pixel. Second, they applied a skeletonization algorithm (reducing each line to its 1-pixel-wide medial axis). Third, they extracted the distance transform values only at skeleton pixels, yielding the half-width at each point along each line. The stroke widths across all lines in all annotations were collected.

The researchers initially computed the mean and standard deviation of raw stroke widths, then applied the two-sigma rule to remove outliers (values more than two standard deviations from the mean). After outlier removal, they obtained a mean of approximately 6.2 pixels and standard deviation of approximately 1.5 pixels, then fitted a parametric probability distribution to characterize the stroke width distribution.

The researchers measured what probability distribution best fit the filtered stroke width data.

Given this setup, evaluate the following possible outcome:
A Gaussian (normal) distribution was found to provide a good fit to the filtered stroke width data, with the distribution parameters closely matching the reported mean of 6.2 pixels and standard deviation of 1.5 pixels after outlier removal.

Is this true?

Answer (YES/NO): NO